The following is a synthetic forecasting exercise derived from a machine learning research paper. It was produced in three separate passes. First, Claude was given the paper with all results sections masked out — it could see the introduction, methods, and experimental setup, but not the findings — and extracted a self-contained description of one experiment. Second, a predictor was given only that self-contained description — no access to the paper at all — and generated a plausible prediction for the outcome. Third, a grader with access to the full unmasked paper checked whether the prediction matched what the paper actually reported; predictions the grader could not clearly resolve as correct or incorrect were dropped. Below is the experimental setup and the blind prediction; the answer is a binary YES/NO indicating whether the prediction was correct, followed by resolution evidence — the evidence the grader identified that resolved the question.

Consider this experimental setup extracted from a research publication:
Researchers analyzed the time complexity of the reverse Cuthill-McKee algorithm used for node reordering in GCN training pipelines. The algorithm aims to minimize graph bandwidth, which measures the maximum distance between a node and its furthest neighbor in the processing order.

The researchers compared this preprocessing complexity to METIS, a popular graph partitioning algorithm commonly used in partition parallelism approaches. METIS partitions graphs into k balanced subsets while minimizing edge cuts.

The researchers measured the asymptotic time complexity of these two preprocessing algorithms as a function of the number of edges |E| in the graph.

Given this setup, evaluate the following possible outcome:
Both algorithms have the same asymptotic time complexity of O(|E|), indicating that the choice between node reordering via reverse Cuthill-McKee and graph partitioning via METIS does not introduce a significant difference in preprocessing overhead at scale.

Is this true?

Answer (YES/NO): NO